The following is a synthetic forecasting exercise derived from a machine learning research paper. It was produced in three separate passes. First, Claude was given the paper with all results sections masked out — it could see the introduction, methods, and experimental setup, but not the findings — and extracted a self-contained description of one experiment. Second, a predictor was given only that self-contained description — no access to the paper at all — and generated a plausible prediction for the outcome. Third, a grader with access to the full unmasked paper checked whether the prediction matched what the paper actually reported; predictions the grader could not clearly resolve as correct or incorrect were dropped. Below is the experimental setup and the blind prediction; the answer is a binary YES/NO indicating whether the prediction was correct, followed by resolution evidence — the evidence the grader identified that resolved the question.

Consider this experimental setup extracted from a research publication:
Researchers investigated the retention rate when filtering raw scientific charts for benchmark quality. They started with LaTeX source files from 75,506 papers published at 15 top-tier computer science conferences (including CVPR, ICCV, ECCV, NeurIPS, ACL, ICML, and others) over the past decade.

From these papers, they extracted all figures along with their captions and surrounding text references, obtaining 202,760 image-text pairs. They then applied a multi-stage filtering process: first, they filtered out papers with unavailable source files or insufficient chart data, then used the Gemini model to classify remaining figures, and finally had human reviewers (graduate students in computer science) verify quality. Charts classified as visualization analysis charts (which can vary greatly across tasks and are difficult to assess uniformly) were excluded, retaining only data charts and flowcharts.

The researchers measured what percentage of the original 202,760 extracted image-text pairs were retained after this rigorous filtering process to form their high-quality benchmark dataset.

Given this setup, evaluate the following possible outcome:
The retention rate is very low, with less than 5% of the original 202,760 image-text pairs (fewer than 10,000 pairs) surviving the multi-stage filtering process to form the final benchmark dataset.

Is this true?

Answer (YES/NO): NO